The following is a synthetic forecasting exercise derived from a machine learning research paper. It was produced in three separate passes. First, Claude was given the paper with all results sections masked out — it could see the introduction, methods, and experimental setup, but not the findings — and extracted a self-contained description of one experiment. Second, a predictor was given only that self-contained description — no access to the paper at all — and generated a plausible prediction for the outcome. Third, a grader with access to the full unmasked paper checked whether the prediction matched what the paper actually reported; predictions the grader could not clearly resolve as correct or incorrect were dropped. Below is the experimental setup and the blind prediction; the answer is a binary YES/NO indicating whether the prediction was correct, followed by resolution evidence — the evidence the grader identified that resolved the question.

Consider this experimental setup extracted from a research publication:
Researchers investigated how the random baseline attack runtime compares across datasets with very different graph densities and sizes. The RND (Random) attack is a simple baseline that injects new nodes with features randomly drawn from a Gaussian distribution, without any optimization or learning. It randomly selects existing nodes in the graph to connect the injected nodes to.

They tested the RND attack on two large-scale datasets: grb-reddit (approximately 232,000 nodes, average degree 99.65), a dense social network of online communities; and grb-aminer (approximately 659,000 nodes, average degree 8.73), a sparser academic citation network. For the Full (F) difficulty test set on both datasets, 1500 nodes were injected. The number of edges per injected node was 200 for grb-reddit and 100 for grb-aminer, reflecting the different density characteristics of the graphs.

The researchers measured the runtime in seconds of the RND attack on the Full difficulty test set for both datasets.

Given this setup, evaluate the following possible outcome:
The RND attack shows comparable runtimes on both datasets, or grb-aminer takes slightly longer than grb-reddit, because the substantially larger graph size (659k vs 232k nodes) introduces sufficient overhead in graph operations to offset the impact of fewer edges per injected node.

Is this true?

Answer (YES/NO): YES